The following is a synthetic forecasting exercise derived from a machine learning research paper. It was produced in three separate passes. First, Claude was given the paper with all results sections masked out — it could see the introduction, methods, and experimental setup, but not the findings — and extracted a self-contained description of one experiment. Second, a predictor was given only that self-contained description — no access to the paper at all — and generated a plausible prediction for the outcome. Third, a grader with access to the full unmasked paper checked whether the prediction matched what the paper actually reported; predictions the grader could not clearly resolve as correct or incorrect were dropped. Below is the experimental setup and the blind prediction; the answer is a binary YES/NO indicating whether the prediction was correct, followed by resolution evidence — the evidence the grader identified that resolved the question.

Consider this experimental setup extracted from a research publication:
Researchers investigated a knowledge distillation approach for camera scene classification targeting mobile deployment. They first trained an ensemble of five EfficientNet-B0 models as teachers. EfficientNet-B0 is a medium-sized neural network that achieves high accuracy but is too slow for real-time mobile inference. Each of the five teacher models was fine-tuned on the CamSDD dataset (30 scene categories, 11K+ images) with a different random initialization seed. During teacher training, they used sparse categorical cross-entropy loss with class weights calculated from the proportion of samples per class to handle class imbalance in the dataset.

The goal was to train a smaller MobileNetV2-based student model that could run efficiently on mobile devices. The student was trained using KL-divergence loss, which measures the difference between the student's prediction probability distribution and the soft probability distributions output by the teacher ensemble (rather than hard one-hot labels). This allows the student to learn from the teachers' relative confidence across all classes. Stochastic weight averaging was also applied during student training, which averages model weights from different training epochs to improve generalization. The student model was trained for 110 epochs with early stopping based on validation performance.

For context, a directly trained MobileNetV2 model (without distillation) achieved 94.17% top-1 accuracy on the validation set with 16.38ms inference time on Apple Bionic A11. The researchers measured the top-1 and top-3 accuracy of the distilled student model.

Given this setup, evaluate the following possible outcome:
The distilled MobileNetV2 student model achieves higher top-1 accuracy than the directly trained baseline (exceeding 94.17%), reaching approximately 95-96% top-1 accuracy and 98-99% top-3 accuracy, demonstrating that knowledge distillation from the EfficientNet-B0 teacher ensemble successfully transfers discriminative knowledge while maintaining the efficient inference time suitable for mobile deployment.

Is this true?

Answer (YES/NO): NO